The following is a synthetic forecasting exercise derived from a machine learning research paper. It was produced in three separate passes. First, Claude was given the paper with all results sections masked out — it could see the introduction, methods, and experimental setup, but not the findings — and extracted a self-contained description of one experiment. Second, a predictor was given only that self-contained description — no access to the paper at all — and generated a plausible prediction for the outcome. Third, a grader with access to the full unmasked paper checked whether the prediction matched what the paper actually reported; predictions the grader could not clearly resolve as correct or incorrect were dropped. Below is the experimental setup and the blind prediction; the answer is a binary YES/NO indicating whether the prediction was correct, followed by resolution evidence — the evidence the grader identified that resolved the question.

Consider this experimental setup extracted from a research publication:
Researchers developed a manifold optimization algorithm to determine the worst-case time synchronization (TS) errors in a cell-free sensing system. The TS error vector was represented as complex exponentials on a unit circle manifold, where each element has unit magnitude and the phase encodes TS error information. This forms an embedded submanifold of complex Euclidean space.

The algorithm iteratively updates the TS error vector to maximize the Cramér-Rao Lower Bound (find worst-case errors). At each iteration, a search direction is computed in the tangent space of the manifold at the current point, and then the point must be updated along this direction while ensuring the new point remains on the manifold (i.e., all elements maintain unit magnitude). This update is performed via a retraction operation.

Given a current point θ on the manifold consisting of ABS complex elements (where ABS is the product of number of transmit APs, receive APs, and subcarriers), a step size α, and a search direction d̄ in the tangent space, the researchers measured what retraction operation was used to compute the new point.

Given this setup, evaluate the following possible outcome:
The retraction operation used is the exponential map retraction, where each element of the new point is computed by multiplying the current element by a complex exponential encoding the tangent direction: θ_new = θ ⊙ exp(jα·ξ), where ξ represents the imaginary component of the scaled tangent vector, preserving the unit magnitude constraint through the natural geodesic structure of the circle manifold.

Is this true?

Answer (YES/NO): NO